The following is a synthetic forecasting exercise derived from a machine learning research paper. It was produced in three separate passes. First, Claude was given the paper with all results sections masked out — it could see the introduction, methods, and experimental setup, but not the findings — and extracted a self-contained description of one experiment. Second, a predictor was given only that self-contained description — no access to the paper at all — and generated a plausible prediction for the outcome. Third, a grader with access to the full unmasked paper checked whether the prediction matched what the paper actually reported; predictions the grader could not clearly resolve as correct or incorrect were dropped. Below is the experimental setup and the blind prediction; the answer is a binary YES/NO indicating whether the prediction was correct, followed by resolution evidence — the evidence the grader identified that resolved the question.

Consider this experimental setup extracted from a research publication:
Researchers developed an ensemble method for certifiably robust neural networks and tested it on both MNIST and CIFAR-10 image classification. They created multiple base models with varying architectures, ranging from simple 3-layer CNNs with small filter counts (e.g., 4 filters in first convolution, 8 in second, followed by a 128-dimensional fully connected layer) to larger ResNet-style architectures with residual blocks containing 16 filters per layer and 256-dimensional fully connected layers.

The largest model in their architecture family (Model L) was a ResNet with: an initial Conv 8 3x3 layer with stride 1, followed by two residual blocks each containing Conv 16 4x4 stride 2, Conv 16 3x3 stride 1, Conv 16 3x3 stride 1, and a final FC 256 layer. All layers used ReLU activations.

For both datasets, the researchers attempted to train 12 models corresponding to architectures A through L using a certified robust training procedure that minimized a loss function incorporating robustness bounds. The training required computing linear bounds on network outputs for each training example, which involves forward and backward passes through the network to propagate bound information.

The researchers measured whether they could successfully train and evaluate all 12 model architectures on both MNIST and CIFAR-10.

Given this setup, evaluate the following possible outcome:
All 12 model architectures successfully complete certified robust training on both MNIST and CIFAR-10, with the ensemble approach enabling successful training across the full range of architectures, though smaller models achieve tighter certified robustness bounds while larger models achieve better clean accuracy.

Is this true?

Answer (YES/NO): NO